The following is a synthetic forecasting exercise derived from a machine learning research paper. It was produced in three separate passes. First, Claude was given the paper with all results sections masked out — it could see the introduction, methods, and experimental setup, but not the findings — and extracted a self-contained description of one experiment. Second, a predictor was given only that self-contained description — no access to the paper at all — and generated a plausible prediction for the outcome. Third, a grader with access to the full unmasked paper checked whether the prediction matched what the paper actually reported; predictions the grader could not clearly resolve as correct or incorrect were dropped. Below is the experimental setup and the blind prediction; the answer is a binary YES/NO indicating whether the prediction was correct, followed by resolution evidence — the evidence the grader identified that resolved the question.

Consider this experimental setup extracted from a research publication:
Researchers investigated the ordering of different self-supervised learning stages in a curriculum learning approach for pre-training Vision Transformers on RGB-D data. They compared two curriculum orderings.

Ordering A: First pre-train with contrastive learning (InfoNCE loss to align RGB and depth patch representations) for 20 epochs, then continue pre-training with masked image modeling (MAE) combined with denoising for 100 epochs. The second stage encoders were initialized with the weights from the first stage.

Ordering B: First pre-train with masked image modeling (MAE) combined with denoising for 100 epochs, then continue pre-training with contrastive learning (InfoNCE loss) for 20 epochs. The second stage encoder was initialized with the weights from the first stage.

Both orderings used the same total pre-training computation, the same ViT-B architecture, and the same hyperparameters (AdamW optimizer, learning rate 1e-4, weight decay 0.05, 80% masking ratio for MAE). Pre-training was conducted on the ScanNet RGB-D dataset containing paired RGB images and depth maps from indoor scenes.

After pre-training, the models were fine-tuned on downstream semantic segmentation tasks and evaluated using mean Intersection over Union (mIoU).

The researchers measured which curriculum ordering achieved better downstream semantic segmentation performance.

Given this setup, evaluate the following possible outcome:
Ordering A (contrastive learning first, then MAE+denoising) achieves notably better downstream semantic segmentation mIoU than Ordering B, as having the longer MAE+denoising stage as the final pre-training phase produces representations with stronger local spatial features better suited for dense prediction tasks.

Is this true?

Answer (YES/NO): YES